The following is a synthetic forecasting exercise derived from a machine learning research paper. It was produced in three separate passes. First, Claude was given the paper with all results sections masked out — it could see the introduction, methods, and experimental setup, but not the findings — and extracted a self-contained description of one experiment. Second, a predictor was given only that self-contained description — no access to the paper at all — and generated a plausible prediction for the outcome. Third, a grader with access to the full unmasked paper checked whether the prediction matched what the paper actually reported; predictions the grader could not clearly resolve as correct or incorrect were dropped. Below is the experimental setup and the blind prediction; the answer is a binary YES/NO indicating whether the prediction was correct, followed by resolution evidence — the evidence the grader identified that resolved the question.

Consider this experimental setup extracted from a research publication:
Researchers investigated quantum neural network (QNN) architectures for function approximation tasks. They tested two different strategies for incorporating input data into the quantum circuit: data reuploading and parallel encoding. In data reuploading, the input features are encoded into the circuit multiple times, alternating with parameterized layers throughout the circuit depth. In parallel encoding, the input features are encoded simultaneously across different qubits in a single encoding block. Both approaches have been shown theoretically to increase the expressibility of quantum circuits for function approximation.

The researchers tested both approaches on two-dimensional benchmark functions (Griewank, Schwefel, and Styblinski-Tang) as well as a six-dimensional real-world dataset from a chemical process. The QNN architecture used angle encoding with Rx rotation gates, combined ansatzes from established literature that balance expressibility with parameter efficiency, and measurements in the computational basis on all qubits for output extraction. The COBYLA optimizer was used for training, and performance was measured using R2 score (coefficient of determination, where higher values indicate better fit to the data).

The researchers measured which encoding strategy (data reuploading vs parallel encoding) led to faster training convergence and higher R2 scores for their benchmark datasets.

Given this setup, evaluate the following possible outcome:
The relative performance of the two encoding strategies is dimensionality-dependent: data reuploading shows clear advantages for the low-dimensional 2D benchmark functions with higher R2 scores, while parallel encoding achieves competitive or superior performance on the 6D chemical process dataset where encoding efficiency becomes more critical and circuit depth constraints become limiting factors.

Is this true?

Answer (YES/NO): NO